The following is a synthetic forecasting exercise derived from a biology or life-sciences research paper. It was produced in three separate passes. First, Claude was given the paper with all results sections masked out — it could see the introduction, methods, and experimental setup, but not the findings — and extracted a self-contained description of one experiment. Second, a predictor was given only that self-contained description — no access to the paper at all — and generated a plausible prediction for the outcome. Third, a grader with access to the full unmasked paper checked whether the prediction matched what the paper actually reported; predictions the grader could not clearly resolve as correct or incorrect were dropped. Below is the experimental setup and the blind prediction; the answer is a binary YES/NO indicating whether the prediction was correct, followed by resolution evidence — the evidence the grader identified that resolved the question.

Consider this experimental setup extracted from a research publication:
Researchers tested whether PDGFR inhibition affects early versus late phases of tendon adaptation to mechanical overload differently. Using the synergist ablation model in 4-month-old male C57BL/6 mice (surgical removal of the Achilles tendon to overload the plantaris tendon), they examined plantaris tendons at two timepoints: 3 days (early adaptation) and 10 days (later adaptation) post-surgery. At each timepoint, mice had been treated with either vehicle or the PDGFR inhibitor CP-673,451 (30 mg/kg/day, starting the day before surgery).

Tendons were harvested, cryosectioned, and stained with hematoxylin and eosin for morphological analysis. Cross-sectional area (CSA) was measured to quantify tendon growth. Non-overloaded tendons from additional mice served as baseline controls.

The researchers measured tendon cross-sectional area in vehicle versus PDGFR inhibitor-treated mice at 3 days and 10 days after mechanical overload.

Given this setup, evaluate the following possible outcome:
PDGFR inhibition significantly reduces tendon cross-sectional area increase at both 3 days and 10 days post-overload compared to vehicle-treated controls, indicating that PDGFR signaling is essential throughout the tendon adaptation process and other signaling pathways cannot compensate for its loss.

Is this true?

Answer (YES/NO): YES